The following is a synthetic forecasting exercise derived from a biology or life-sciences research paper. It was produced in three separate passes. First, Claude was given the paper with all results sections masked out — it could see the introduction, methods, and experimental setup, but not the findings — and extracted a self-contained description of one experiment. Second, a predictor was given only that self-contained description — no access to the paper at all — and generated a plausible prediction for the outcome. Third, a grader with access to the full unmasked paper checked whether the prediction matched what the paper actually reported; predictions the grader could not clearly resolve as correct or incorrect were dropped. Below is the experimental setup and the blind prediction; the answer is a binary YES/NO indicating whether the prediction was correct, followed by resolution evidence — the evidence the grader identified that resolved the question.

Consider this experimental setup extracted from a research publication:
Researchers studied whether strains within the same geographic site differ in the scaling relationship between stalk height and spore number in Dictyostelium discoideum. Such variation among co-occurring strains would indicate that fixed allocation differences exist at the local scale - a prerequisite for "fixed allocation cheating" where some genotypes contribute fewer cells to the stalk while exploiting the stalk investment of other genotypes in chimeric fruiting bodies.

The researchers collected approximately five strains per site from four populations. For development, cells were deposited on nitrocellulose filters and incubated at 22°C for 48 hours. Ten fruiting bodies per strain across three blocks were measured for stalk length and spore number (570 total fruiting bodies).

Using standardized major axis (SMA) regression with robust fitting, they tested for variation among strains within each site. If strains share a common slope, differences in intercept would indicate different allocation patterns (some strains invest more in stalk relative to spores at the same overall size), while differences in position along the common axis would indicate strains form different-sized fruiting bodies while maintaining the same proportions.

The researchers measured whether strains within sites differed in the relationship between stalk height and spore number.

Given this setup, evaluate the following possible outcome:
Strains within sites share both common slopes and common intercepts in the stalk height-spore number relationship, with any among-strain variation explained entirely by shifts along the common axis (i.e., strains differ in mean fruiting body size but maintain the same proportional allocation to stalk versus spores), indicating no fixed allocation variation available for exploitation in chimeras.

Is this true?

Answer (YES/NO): NO